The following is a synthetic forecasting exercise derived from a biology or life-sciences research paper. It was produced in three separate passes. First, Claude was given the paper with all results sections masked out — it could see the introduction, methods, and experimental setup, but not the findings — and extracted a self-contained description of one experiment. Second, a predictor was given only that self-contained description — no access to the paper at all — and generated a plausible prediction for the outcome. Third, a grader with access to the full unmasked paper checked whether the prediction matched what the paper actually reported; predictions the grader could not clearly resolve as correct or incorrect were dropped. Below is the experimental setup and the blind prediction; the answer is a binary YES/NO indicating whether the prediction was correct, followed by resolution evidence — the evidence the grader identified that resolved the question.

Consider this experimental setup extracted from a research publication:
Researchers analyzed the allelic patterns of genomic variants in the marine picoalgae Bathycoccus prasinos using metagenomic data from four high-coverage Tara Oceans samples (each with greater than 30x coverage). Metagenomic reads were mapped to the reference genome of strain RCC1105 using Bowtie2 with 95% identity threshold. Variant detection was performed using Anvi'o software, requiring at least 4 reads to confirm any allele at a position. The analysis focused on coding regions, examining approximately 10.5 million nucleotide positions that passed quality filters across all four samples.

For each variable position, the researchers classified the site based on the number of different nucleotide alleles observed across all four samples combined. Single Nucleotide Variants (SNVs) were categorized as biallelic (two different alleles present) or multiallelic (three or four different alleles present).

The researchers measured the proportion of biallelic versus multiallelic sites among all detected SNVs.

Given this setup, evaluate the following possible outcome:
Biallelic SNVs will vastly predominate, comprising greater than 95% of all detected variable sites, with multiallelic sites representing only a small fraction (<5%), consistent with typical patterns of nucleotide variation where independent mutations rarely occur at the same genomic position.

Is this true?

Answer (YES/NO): YES